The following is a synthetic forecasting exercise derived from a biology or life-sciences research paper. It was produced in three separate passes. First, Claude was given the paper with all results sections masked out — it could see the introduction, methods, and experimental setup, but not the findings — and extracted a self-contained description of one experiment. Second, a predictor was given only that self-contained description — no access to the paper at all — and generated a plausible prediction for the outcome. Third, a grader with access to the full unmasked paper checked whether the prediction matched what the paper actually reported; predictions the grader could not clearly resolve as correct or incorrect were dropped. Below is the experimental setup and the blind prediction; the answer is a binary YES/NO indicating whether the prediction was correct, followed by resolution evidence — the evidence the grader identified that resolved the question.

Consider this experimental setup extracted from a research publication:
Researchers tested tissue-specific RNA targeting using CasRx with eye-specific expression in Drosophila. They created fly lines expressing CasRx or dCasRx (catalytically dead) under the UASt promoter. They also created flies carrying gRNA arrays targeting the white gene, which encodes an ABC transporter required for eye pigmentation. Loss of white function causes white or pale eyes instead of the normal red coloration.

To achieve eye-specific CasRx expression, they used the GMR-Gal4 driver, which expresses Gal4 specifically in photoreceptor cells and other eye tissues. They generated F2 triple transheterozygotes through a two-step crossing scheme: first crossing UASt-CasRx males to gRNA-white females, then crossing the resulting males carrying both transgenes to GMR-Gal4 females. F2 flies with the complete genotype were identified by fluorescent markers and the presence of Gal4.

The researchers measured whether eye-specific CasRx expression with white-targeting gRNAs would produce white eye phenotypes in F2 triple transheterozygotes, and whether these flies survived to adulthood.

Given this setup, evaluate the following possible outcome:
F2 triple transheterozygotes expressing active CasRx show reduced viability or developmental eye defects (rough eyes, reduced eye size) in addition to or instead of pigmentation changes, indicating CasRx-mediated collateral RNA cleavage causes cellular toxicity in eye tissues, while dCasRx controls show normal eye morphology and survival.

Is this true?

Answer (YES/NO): YES